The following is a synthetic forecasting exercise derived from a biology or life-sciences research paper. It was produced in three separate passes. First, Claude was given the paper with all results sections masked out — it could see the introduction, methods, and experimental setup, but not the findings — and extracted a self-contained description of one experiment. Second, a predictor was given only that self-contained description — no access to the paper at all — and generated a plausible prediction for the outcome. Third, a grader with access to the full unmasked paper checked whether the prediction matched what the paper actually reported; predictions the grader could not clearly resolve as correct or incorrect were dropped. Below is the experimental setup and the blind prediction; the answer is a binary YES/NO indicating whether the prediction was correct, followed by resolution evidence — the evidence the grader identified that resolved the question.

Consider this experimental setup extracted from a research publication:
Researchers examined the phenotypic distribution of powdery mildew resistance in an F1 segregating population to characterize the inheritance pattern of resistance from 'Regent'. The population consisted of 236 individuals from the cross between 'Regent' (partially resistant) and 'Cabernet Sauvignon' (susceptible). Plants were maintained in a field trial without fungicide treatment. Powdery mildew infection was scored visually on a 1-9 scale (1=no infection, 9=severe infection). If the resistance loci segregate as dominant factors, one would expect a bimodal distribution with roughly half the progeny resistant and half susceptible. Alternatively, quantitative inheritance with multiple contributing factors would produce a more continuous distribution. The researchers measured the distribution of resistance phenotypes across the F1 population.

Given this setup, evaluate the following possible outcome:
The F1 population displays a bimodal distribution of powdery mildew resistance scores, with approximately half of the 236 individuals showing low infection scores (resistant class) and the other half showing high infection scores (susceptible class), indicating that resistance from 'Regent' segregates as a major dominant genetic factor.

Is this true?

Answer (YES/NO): NO